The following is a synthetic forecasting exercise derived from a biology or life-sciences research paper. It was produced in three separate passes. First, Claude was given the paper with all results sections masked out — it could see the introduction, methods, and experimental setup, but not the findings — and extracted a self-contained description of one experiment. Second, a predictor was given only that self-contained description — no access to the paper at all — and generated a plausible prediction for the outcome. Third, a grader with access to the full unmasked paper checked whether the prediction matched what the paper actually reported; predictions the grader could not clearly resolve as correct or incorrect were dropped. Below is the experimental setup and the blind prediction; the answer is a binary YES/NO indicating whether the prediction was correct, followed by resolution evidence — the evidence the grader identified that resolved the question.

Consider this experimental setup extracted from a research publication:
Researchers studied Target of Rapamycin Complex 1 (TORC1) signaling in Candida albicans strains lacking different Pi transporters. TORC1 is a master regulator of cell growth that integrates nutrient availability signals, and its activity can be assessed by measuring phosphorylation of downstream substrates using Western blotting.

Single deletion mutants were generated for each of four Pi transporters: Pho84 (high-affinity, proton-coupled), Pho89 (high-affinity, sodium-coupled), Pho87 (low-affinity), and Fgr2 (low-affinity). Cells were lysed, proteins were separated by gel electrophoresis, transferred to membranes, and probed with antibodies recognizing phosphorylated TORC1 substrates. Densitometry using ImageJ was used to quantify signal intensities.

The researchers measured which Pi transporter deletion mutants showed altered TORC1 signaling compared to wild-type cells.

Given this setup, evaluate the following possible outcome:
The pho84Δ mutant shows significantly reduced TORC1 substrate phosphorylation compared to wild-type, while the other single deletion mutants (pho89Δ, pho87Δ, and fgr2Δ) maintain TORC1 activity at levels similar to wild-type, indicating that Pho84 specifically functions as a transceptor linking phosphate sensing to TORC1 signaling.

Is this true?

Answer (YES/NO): YES